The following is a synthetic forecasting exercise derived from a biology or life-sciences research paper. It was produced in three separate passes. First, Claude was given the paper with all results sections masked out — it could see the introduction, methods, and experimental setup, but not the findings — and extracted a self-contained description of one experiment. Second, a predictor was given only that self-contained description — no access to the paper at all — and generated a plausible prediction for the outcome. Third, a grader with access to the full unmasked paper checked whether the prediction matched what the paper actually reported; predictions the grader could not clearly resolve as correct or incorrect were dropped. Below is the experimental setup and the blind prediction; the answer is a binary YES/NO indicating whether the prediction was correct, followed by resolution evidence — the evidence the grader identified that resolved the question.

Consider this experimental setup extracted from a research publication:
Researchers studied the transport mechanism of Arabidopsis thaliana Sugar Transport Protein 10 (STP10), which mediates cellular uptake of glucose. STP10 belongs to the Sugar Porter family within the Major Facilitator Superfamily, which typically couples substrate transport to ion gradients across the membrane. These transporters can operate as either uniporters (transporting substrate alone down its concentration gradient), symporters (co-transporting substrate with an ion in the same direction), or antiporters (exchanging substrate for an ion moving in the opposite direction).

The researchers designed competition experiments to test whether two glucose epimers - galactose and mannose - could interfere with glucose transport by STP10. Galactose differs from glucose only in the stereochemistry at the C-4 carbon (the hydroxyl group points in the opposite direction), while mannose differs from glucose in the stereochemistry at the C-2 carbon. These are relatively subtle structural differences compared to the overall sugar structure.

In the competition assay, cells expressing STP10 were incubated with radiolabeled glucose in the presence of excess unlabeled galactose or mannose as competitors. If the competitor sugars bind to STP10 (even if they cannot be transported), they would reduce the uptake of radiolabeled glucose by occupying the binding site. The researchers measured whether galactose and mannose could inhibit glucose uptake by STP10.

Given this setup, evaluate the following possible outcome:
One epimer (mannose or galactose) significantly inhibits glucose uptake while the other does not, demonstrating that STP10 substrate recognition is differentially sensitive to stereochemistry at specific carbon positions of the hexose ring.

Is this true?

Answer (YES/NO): NO